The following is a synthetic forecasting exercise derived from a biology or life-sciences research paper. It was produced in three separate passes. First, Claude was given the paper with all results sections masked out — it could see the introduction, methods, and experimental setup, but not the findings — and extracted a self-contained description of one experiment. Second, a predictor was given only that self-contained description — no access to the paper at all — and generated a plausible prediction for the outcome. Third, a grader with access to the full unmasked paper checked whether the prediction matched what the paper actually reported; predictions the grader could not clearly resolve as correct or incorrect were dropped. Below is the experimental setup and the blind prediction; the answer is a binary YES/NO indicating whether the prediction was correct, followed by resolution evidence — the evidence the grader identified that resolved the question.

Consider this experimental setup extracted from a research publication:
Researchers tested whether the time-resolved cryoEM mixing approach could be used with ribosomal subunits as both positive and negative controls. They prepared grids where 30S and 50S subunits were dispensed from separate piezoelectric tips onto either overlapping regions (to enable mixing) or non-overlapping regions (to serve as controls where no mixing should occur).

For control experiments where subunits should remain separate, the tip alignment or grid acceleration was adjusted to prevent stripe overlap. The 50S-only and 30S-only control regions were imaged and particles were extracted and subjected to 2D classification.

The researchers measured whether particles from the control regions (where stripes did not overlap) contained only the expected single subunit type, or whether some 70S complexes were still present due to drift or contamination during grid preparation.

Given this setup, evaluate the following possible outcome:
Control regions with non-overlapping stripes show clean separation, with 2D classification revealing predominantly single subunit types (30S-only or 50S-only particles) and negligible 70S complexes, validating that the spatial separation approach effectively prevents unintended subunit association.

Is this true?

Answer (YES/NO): YES